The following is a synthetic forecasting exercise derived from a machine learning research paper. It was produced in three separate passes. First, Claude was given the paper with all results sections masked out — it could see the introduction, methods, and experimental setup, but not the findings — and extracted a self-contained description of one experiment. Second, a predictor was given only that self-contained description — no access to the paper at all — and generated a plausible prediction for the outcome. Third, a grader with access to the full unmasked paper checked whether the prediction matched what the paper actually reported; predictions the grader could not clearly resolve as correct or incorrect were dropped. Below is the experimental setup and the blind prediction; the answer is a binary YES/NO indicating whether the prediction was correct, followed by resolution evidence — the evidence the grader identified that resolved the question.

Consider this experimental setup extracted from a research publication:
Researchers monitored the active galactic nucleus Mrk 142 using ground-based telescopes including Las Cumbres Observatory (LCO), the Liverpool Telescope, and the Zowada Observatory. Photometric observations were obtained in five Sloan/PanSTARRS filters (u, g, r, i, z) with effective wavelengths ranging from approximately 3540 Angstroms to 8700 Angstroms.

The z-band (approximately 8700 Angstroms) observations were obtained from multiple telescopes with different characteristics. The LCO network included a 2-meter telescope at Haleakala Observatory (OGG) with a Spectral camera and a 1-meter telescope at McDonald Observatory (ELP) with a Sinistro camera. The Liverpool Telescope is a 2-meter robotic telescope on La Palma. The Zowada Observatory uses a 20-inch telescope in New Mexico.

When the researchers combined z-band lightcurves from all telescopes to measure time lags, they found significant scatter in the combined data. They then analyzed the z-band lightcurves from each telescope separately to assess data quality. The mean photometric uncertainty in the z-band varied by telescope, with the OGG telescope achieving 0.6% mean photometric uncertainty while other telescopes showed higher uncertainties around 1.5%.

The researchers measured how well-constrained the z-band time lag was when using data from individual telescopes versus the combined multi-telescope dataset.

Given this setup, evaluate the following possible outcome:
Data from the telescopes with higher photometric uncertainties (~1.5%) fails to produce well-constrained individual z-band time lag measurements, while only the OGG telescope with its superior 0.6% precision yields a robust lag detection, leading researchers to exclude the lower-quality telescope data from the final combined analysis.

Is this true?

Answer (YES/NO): YES